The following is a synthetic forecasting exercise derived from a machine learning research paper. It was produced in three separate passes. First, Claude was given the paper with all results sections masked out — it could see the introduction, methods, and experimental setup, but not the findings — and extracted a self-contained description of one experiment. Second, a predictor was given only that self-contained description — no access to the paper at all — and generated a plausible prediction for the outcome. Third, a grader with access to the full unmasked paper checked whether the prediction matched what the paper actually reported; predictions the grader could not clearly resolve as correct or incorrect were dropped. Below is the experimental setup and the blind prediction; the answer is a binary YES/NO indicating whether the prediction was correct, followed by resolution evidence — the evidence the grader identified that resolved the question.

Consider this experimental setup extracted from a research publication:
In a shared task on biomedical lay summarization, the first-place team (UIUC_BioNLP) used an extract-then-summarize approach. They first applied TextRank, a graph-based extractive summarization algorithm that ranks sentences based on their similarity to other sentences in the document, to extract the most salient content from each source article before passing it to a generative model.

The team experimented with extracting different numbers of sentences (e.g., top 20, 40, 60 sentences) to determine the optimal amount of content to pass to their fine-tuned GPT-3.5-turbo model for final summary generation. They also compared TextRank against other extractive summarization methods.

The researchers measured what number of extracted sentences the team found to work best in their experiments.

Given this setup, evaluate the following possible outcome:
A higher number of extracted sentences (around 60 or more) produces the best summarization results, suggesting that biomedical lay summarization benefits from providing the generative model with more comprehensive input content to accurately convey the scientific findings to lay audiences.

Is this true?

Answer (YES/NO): NO